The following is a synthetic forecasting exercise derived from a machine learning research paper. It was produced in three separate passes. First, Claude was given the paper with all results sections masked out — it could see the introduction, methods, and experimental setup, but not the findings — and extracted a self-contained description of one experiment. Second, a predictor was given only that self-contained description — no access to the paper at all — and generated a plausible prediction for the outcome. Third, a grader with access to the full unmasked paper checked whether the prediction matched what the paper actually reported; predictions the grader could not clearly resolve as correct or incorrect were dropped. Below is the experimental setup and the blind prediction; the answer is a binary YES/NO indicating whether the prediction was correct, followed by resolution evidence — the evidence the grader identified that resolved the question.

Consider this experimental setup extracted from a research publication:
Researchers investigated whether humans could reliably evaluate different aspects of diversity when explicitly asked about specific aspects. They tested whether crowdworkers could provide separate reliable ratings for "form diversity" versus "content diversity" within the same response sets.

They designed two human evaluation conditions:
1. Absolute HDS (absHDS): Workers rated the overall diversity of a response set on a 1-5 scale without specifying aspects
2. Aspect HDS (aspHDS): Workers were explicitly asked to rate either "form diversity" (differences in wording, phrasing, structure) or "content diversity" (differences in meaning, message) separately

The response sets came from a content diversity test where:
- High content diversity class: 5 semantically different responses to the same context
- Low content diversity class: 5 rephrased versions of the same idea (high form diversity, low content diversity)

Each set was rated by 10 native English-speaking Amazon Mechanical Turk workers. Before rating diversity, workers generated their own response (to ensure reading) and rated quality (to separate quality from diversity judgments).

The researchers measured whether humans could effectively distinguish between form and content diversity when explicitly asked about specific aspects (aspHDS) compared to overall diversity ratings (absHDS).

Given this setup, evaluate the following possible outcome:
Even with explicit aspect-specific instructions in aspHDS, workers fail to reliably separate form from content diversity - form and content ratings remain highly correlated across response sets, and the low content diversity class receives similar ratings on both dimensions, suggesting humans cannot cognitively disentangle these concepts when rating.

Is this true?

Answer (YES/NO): NO